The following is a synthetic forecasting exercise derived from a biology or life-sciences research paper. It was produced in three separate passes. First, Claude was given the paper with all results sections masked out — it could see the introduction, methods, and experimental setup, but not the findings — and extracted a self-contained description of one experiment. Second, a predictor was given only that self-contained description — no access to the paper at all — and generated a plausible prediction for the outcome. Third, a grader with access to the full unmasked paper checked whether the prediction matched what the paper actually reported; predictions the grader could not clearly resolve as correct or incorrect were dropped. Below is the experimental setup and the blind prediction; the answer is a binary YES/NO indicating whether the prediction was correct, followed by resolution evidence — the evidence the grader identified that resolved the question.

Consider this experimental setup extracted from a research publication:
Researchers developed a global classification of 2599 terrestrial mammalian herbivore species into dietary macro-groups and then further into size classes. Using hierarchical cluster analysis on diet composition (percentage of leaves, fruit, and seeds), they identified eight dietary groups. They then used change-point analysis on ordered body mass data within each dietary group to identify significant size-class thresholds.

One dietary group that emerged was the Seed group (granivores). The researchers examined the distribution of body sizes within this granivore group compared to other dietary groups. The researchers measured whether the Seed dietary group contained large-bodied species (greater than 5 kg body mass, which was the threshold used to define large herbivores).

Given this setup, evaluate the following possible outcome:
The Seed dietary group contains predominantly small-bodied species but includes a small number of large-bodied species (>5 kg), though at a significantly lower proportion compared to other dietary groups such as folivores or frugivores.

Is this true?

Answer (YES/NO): NO